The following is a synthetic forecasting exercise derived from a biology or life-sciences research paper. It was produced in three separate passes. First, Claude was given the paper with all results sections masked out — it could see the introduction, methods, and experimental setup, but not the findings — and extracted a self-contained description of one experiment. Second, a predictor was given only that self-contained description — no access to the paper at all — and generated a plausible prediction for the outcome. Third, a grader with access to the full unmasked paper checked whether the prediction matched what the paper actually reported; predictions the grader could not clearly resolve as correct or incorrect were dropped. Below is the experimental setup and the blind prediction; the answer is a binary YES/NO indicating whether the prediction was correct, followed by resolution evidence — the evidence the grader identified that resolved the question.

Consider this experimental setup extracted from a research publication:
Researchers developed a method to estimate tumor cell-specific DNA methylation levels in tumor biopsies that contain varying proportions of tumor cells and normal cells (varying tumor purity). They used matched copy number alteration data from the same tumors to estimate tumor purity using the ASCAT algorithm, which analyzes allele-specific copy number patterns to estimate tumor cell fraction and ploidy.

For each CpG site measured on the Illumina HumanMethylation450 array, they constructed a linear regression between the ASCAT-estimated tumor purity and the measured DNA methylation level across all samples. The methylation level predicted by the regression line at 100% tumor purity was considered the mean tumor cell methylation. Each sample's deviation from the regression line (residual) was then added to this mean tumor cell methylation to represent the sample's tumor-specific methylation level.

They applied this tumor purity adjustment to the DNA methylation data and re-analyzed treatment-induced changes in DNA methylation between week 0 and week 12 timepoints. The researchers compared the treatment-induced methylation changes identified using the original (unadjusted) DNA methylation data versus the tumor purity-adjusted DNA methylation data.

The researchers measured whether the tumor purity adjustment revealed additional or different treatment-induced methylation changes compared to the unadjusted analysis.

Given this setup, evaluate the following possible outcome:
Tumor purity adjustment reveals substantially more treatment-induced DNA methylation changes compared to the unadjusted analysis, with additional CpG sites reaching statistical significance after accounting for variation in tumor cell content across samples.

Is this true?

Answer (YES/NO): NO